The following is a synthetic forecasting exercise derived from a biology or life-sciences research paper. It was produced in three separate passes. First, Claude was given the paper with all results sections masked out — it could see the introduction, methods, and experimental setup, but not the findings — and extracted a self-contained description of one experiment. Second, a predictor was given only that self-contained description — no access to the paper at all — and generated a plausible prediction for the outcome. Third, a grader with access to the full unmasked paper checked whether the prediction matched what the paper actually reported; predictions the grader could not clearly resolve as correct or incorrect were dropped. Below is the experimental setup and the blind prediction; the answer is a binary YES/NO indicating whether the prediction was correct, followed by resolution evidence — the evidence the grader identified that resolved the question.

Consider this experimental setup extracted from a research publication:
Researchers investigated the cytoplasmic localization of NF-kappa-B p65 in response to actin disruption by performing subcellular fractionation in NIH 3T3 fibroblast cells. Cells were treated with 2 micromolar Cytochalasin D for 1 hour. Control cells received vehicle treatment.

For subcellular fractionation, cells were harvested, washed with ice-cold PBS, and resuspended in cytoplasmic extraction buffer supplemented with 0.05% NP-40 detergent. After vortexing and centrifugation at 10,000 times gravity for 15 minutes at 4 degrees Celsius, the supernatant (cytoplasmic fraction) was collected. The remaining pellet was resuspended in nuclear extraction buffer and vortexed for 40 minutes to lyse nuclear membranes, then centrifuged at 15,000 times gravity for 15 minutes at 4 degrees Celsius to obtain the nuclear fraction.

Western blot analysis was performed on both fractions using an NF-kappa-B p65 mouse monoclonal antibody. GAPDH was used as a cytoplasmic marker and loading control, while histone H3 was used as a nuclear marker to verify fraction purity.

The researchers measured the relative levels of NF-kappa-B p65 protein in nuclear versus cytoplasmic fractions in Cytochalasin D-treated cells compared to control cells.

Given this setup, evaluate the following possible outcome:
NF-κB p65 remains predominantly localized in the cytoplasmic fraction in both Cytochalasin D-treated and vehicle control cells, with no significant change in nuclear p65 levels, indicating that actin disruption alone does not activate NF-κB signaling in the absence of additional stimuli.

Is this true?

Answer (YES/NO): NO